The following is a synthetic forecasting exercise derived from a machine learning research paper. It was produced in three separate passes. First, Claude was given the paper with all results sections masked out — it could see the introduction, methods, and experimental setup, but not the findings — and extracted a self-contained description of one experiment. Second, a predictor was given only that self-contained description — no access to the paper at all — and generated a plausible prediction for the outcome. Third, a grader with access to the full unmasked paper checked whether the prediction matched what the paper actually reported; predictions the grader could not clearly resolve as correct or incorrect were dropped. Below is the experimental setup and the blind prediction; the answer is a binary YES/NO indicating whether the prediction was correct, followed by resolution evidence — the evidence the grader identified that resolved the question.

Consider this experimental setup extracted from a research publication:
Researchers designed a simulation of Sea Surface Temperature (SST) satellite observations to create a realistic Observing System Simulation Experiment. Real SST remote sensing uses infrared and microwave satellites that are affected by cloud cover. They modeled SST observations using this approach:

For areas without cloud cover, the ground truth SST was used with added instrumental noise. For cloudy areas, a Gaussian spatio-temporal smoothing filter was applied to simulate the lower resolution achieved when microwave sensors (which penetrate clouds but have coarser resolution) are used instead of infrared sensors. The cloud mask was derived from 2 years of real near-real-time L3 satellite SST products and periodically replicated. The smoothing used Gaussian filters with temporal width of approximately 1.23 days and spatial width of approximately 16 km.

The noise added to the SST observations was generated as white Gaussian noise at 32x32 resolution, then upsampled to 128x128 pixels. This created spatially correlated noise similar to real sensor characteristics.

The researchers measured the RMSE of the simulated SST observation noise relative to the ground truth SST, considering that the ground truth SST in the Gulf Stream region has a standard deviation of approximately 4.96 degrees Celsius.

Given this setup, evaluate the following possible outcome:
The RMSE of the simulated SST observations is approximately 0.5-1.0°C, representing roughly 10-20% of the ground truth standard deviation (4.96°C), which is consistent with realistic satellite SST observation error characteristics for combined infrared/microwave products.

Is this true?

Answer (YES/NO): NO